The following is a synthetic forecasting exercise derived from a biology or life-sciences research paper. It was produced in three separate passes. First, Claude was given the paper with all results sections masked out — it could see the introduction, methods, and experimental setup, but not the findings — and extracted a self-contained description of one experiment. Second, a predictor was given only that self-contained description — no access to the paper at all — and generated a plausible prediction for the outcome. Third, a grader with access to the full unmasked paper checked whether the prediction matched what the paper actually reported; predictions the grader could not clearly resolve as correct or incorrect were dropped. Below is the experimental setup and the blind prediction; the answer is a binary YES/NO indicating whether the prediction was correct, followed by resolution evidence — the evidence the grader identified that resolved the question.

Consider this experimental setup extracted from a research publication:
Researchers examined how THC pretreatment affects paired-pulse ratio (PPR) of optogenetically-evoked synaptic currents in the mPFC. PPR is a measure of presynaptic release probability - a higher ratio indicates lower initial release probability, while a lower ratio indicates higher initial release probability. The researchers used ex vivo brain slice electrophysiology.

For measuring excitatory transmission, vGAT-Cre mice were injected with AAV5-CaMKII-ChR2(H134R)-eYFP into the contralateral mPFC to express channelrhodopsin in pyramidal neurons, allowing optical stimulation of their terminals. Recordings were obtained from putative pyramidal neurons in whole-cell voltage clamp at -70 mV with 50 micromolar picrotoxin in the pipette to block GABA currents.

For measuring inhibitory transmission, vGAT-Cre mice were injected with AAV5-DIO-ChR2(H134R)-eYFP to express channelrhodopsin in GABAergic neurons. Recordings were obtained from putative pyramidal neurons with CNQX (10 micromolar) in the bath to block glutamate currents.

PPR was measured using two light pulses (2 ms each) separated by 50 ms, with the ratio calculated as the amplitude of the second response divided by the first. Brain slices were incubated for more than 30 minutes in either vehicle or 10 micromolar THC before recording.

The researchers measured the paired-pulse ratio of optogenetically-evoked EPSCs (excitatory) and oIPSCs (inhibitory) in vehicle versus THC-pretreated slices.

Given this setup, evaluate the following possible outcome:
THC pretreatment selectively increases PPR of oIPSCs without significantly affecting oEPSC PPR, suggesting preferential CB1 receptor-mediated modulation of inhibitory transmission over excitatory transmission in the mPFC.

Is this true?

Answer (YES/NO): NO